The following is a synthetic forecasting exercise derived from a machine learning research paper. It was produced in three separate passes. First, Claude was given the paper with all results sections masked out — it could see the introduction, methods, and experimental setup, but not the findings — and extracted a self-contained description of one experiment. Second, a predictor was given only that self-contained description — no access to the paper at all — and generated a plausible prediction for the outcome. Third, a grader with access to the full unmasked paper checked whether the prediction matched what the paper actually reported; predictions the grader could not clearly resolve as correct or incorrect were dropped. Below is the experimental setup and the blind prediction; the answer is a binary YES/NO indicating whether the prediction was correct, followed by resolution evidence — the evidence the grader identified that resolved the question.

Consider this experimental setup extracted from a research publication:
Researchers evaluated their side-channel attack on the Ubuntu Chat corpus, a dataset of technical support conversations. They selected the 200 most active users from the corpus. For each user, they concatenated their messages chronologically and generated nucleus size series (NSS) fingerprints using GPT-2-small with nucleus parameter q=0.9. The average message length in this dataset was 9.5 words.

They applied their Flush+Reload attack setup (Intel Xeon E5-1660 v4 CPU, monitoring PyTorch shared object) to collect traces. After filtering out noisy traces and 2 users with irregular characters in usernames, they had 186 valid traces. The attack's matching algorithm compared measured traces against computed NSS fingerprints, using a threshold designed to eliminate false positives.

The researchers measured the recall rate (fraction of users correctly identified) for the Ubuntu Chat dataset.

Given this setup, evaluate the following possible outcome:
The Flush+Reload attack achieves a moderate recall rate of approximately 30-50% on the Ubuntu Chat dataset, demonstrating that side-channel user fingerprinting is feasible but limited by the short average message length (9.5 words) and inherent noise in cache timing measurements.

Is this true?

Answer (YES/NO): NO